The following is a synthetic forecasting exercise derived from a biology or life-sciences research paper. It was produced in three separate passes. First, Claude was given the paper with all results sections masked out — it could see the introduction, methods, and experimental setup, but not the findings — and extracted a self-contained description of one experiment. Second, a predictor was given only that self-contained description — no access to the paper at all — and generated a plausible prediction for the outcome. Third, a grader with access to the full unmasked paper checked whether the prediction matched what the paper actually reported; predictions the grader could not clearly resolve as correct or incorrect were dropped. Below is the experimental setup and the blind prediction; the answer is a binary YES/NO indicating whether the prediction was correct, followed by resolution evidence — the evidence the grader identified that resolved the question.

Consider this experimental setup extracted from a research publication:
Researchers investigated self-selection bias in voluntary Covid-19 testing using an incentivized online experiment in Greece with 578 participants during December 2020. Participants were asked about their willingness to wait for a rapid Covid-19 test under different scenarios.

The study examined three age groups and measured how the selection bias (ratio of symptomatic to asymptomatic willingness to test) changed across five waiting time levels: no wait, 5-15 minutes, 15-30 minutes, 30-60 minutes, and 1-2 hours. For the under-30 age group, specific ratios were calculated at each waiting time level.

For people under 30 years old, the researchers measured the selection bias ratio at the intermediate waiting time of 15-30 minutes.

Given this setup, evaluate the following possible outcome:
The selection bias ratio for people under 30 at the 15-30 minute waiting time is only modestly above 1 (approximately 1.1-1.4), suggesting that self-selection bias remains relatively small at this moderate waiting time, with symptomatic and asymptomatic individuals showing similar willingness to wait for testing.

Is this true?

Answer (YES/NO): NO